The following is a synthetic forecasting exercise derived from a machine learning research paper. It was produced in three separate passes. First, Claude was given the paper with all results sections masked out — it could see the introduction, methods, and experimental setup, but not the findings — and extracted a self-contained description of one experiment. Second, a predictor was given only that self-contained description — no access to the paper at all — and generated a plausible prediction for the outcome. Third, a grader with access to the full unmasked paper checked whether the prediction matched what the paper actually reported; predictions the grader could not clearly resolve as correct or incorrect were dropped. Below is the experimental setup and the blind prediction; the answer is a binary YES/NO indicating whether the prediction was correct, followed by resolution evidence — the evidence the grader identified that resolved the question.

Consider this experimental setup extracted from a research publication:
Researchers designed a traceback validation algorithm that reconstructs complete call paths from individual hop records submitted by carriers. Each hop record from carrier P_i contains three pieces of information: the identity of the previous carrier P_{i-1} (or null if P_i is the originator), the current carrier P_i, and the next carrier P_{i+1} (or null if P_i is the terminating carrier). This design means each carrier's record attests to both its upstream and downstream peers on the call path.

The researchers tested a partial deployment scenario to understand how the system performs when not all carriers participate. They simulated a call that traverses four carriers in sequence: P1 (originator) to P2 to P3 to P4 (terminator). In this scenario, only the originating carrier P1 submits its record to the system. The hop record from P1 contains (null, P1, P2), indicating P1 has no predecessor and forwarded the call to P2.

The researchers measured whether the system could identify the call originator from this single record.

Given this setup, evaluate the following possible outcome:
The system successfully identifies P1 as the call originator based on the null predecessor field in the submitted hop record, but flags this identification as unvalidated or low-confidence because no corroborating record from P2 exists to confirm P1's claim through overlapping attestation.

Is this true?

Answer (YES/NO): NO